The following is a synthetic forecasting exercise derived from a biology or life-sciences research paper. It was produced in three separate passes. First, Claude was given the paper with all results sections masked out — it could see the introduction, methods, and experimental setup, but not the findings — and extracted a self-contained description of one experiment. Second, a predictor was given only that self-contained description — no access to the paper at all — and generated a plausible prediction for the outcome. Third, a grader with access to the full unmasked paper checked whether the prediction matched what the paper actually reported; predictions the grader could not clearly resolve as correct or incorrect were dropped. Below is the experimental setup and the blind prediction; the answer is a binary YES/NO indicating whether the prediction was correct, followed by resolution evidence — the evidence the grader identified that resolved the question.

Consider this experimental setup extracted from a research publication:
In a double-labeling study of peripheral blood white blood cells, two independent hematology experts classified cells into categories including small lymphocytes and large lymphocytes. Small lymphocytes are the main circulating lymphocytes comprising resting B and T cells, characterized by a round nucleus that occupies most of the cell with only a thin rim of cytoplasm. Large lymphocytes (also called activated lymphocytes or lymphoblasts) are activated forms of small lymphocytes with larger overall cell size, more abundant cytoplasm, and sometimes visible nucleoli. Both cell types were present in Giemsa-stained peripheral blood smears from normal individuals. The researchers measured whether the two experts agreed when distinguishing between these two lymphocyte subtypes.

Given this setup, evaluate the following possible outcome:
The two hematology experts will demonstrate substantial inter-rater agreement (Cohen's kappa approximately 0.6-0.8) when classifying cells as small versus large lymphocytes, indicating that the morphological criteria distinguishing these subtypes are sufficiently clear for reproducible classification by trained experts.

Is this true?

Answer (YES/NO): NO